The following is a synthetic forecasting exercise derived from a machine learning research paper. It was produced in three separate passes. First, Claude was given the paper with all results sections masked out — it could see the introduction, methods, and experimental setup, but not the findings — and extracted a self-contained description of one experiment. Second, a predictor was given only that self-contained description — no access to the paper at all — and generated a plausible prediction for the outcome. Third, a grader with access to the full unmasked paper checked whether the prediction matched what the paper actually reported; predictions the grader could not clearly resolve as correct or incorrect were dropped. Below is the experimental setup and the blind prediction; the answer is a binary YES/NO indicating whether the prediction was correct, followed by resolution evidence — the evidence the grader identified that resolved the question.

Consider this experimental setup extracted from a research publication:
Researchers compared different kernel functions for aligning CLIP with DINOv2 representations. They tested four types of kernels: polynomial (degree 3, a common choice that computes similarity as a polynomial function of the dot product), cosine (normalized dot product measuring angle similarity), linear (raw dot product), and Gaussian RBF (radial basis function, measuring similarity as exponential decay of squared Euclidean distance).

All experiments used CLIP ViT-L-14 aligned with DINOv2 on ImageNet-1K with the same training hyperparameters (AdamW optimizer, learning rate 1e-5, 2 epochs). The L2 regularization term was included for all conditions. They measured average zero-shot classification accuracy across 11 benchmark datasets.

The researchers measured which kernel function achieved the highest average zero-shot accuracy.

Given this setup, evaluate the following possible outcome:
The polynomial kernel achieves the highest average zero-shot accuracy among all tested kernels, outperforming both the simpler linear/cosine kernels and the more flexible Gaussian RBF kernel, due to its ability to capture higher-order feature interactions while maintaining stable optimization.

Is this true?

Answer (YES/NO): YES